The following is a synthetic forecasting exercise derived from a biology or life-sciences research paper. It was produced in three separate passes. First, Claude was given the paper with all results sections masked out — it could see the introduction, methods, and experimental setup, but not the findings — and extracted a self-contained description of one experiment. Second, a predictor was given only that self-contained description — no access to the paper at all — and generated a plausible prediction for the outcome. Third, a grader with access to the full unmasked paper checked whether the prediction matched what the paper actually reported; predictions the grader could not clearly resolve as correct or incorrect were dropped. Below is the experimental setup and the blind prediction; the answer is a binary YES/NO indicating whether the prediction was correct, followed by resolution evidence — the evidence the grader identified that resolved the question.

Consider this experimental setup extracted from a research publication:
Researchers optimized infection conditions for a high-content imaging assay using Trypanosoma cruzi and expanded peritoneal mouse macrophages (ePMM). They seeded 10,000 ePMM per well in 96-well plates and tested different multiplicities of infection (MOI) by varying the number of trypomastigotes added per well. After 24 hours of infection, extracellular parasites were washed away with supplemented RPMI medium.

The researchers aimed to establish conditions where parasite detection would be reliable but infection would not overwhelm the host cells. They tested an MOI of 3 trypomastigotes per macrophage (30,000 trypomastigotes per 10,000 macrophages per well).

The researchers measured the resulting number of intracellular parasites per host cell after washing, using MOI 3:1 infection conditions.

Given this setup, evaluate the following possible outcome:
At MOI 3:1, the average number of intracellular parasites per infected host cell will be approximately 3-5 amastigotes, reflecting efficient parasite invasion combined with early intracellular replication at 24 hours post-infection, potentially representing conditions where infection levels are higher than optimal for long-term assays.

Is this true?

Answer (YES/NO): NO